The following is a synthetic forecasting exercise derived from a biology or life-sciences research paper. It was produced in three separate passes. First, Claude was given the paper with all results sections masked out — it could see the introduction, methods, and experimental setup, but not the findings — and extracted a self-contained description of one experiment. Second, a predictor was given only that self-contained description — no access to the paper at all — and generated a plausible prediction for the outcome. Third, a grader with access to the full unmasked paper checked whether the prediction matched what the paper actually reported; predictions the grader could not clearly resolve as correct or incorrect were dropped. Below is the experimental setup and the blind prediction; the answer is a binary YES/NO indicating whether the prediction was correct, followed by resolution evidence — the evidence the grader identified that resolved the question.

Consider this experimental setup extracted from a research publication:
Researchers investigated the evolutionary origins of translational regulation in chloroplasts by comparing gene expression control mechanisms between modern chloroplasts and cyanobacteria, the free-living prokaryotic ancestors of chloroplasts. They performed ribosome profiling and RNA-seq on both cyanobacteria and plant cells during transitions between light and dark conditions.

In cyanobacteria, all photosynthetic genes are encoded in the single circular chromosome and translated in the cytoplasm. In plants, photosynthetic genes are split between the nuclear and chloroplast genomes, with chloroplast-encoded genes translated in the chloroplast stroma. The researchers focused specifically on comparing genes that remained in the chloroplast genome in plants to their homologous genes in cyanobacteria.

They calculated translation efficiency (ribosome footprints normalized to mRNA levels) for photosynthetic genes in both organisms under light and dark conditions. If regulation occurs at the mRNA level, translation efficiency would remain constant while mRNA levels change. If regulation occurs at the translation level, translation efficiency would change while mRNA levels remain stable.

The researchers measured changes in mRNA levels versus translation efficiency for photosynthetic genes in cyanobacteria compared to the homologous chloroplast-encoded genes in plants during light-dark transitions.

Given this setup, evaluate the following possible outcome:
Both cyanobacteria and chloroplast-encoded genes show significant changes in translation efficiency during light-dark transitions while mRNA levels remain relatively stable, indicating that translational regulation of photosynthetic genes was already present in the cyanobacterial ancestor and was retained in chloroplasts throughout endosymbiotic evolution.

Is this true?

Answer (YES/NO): NO